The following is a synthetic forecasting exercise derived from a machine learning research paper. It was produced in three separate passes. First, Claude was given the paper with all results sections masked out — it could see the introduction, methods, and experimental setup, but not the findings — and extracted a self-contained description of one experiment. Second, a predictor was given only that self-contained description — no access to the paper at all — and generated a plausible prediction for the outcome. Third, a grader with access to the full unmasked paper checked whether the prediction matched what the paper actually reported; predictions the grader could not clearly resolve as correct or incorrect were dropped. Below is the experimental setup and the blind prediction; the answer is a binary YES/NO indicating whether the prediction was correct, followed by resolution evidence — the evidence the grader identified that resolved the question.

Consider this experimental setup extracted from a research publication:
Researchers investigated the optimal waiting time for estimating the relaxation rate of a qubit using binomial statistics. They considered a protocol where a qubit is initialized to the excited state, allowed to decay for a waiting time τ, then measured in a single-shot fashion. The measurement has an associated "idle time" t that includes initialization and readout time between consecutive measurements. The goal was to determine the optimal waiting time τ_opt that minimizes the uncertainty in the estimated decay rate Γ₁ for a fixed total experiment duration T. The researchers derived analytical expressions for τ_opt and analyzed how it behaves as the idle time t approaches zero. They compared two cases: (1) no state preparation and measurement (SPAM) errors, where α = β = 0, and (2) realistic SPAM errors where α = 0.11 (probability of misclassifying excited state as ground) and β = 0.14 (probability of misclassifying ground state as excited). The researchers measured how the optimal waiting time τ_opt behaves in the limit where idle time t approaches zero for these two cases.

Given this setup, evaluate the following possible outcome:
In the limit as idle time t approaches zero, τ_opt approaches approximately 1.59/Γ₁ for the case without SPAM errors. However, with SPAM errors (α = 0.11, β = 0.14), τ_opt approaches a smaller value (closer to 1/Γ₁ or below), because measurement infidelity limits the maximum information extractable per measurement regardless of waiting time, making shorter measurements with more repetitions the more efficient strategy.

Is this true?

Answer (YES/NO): NO